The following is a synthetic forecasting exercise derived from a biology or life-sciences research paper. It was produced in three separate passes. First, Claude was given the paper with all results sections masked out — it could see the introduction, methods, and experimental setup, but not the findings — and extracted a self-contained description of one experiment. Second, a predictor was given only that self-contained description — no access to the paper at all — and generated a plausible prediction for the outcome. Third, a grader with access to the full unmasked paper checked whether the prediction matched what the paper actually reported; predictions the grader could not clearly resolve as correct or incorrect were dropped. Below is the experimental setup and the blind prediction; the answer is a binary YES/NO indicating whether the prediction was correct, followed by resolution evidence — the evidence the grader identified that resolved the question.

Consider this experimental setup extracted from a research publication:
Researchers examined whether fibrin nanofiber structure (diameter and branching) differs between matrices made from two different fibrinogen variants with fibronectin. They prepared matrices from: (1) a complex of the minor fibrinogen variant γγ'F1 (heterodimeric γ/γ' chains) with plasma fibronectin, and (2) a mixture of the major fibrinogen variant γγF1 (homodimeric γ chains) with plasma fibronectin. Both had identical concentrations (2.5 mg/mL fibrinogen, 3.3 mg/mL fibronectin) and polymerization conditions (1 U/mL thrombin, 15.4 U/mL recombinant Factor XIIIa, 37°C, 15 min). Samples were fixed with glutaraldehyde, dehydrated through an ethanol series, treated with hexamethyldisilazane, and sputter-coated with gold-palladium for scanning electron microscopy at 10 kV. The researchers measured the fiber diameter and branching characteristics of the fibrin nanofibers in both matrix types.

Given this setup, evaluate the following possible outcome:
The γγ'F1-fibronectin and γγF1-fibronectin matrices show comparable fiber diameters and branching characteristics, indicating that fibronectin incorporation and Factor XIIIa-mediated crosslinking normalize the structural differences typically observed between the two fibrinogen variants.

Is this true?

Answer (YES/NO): YES